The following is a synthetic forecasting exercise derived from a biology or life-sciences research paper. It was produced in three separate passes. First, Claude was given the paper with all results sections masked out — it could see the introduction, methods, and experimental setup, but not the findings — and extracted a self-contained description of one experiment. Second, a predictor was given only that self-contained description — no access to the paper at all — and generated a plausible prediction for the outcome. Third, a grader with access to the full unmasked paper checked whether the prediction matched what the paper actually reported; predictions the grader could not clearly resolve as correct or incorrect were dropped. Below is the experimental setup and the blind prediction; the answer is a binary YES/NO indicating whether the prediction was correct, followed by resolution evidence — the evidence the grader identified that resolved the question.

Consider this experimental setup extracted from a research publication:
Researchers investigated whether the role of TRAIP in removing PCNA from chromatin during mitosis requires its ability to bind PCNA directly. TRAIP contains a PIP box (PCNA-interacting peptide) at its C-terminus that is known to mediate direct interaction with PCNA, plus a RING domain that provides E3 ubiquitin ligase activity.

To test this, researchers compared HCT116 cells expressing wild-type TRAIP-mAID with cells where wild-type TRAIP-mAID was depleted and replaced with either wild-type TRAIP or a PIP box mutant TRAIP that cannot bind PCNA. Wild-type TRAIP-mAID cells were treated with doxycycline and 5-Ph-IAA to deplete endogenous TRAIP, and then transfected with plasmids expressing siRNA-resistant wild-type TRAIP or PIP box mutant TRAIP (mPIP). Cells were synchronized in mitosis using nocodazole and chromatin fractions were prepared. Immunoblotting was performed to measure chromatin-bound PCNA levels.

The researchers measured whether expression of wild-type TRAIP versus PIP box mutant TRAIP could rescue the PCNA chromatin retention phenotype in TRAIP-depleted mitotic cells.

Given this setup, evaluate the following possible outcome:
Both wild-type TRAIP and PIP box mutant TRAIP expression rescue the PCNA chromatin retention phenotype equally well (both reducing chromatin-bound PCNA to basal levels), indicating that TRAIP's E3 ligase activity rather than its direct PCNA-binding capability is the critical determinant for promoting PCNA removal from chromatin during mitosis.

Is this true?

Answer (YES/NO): NO